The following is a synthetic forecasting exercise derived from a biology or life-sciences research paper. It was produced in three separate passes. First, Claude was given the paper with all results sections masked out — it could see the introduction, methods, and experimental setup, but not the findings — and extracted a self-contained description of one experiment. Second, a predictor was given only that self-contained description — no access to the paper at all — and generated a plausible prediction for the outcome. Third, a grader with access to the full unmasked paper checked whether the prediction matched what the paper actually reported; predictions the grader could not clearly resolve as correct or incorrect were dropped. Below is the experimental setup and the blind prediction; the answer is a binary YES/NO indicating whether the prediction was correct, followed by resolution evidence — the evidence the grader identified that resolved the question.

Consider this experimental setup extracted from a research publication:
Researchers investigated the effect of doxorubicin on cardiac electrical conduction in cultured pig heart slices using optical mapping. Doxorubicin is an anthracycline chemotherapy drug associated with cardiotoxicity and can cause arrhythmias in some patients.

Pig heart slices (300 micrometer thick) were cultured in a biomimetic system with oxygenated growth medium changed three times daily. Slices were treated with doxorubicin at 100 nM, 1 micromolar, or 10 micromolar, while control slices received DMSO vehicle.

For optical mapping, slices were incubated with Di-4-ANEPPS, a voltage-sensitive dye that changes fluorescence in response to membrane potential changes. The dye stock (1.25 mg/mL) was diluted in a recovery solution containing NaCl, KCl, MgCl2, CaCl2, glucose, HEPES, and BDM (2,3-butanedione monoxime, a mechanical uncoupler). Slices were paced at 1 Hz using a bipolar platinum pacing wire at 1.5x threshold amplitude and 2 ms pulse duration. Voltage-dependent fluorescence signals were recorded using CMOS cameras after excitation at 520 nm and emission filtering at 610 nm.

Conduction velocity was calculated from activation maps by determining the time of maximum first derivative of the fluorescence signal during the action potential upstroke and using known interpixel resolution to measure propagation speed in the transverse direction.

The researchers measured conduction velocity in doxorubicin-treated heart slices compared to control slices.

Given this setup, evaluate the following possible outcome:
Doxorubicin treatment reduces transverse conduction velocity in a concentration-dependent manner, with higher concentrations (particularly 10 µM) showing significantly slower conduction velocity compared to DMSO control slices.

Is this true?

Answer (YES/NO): NO